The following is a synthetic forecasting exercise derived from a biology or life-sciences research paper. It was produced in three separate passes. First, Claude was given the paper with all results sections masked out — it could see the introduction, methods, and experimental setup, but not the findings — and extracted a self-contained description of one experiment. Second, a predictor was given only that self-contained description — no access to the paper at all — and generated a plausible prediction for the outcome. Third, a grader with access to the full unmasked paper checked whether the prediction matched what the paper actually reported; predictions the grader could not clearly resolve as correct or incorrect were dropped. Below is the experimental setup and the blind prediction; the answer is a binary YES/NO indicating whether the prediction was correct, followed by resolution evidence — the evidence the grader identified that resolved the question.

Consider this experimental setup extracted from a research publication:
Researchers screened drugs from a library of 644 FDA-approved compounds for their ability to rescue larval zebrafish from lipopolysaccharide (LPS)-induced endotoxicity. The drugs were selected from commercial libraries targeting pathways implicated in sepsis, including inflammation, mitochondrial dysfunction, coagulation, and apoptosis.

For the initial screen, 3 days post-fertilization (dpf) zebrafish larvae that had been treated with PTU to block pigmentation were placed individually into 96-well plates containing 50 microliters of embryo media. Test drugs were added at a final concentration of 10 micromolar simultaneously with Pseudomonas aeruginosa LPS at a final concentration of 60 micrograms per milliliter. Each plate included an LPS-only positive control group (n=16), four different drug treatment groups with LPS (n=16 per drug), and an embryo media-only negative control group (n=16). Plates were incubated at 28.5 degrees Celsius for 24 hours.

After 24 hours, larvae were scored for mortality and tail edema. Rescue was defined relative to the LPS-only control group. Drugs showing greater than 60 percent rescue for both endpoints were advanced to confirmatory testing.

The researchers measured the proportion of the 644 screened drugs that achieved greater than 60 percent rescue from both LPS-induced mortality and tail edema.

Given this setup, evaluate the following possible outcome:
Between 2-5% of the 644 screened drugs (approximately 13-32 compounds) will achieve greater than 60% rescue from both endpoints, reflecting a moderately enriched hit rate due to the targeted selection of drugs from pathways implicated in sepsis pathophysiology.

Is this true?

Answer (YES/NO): YES